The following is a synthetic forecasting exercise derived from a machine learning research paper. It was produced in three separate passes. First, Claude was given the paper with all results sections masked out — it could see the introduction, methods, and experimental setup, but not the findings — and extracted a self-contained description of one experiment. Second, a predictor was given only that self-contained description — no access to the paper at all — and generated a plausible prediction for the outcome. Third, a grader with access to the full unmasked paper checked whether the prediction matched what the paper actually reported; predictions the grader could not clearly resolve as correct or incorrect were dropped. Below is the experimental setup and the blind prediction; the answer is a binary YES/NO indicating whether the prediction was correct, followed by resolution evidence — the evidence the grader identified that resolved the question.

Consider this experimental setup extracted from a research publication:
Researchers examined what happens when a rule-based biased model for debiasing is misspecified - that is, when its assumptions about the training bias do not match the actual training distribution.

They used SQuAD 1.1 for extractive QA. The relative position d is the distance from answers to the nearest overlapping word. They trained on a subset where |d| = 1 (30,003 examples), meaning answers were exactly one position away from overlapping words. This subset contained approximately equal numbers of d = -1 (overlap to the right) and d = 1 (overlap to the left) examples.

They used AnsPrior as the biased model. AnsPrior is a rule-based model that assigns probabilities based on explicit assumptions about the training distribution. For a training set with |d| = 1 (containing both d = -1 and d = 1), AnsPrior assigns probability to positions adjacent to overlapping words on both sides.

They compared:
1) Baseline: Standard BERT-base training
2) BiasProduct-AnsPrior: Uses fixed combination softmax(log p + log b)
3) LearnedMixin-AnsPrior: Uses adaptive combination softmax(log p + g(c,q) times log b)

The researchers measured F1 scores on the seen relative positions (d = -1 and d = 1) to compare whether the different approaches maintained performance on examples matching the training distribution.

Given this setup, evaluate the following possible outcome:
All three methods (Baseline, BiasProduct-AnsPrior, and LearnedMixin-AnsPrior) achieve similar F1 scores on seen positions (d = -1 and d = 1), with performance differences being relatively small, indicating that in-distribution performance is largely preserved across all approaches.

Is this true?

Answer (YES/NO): NO